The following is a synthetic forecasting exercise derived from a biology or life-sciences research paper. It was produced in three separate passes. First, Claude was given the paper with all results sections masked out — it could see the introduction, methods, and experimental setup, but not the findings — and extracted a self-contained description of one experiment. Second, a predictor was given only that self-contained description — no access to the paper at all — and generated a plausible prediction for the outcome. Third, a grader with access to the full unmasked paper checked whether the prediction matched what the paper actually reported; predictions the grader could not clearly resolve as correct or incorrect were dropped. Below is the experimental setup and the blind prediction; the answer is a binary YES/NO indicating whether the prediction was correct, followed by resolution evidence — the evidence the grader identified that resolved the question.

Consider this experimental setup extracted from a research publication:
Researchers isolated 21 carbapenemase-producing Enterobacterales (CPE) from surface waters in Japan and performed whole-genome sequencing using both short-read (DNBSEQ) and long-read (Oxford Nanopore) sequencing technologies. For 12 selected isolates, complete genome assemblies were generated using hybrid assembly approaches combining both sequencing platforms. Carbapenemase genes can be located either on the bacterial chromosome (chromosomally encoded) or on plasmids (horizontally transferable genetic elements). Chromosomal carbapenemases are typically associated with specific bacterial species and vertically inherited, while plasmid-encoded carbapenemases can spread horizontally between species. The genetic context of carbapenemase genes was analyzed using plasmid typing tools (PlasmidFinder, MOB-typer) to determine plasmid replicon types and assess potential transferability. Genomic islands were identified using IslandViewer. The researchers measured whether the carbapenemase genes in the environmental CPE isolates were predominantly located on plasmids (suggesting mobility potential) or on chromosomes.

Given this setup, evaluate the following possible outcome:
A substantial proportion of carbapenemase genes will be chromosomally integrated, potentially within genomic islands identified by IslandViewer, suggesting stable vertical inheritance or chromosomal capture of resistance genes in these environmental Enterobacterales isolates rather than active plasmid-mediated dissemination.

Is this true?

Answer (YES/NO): YES